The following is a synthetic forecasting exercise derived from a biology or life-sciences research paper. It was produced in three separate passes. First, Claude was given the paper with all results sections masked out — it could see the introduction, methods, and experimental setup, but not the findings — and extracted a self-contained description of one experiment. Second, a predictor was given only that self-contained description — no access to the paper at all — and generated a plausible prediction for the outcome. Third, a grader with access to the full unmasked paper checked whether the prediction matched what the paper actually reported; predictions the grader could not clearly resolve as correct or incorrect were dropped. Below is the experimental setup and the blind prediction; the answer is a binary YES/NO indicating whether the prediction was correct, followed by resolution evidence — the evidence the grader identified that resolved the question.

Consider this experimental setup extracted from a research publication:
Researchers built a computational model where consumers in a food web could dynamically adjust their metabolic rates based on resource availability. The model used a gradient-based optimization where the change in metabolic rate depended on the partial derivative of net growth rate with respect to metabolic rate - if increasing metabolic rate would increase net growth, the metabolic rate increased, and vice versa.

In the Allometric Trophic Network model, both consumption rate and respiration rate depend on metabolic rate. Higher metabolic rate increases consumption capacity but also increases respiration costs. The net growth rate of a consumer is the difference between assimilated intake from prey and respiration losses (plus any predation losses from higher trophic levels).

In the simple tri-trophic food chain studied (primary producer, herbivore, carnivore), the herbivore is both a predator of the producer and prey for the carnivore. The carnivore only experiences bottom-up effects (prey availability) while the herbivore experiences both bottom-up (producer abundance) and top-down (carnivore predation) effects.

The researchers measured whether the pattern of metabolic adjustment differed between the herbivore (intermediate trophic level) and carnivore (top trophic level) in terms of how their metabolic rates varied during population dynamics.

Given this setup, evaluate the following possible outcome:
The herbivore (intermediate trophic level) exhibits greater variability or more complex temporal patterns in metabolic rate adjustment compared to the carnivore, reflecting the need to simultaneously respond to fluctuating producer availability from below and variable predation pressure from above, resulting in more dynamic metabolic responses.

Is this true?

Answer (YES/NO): NO